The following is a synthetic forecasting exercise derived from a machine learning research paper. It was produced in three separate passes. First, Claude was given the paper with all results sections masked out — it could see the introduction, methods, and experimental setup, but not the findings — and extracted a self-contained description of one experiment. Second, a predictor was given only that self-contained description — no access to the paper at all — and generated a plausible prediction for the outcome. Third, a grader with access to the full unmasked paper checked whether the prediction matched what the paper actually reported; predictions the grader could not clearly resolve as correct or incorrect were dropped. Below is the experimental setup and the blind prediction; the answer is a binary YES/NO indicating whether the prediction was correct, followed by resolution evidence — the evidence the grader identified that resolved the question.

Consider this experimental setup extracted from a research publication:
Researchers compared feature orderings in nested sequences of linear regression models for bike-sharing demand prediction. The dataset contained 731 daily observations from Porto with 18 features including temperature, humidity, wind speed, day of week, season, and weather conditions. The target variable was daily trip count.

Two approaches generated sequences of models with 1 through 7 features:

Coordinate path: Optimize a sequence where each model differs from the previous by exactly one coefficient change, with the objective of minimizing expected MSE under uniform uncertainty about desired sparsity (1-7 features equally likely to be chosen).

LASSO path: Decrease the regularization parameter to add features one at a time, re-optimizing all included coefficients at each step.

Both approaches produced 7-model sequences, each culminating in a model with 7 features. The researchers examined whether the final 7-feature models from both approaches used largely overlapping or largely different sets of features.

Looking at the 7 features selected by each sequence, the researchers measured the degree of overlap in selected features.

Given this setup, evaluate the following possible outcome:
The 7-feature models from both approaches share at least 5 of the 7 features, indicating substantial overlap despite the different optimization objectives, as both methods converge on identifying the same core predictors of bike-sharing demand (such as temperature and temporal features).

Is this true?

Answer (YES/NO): YES